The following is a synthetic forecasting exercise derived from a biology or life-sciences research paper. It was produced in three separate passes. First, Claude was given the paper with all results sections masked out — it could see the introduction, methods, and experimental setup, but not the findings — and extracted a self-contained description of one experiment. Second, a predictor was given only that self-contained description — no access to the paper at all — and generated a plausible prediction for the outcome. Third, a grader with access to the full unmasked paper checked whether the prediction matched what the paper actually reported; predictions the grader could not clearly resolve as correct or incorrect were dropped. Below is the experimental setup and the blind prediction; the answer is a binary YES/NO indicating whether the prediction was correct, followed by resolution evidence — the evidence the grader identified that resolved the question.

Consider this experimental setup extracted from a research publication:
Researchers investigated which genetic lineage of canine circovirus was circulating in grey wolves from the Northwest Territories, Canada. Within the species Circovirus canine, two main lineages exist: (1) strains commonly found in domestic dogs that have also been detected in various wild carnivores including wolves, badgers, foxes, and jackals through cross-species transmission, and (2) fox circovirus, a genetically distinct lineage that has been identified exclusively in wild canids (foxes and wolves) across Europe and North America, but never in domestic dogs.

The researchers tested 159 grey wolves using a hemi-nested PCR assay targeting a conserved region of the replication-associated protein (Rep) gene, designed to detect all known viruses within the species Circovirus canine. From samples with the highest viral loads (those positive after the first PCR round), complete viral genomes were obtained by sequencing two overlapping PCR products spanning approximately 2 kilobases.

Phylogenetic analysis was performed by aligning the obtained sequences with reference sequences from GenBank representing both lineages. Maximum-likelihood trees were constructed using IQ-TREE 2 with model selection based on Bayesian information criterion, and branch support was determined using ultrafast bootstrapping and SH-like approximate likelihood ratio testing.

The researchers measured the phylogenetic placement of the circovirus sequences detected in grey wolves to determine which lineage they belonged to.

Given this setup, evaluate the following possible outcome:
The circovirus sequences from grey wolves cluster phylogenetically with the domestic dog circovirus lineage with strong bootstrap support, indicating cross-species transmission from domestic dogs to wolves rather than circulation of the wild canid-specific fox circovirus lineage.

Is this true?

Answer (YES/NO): NO